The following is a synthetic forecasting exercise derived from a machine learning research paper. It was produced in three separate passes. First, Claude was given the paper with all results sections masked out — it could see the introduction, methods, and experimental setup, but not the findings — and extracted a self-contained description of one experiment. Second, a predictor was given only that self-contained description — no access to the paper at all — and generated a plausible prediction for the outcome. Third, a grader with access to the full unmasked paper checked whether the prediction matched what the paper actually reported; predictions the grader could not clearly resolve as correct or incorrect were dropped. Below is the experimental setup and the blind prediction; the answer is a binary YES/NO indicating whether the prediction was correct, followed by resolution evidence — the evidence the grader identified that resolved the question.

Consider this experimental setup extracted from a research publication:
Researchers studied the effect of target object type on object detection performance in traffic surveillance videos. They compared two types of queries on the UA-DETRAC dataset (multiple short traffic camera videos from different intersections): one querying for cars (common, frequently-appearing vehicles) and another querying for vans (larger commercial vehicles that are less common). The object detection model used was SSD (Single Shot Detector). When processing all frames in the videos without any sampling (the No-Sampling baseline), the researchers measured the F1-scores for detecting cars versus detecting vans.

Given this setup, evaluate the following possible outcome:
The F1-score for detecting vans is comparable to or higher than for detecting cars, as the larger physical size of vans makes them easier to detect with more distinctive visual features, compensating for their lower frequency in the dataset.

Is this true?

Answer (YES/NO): NO